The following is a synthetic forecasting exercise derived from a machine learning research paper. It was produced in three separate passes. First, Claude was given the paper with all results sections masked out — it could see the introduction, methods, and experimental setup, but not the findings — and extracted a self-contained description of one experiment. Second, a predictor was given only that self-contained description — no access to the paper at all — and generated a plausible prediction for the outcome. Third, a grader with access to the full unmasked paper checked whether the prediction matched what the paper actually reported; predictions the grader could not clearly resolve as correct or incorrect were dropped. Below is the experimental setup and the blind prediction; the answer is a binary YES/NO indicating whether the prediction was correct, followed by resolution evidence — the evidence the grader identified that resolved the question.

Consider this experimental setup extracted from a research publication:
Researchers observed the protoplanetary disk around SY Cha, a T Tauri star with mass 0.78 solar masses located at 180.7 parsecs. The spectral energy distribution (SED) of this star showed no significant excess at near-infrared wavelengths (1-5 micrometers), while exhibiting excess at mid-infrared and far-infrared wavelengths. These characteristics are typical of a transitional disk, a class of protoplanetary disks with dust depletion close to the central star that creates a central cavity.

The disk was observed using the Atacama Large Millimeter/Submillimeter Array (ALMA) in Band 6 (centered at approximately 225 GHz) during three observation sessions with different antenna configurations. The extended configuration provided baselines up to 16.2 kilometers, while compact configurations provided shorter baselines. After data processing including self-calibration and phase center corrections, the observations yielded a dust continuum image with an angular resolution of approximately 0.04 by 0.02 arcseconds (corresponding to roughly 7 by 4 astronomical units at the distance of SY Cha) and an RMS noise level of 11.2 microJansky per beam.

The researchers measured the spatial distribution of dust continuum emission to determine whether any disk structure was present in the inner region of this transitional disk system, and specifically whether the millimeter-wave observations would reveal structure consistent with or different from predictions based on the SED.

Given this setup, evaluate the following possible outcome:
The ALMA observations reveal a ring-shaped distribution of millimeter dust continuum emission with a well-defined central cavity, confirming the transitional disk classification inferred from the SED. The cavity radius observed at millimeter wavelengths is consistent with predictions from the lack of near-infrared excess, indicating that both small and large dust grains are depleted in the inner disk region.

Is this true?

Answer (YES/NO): NO